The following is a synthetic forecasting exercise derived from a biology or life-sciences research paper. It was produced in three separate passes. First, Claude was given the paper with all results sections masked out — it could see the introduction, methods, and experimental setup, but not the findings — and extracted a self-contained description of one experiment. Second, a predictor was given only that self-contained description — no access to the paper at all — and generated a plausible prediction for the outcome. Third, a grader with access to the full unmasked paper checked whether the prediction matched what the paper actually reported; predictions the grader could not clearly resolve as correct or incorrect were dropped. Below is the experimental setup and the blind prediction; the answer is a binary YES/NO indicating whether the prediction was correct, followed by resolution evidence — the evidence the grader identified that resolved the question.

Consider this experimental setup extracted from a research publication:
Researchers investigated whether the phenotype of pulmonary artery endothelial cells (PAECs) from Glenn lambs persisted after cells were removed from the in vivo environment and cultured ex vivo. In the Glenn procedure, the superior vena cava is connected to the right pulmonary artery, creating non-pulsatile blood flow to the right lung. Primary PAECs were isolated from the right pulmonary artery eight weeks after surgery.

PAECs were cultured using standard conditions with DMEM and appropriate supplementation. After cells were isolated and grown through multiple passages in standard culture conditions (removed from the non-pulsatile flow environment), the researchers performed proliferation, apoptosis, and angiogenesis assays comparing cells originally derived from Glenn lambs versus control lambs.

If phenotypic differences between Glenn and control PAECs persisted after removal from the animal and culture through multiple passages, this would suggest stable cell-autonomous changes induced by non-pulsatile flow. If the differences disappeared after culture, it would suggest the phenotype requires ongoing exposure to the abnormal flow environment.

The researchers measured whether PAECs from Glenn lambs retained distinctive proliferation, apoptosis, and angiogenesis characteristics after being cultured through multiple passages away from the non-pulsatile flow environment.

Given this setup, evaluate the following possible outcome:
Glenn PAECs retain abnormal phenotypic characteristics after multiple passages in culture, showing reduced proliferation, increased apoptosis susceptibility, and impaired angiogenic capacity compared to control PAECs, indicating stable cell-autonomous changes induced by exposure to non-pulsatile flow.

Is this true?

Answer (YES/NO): NO